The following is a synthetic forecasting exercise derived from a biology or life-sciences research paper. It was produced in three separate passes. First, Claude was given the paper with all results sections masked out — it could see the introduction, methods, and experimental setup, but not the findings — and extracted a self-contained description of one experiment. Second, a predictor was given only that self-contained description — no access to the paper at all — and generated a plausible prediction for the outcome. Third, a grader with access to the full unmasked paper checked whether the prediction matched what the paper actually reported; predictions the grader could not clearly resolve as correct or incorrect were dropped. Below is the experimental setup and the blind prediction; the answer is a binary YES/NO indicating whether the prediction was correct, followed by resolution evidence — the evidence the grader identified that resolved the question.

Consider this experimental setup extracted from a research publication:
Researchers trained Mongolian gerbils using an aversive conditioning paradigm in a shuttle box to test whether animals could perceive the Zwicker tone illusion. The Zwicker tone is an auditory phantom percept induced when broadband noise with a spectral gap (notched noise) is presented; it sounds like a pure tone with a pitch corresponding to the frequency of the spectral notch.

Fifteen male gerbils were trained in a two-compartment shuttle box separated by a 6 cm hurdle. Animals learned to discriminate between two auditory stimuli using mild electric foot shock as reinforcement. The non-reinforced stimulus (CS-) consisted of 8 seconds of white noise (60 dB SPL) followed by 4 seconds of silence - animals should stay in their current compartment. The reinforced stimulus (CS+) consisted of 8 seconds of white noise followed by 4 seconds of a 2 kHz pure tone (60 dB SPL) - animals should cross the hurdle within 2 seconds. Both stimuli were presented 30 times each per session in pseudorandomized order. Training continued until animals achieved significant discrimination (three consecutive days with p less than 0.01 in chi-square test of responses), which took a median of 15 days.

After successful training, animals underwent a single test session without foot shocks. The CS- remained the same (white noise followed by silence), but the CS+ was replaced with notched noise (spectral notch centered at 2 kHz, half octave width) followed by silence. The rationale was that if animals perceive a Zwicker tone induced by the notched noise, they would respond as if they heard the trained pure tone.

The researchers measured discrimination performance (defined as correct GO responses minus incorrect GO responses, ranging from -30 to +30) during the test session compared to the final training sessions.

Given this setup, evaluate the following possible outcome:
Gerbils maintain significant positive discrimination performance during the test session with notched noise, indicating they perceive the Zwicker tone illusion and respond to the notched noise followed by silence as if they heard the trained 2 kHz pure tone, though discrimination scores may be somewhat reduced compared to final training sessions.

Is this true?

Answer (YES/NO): NO